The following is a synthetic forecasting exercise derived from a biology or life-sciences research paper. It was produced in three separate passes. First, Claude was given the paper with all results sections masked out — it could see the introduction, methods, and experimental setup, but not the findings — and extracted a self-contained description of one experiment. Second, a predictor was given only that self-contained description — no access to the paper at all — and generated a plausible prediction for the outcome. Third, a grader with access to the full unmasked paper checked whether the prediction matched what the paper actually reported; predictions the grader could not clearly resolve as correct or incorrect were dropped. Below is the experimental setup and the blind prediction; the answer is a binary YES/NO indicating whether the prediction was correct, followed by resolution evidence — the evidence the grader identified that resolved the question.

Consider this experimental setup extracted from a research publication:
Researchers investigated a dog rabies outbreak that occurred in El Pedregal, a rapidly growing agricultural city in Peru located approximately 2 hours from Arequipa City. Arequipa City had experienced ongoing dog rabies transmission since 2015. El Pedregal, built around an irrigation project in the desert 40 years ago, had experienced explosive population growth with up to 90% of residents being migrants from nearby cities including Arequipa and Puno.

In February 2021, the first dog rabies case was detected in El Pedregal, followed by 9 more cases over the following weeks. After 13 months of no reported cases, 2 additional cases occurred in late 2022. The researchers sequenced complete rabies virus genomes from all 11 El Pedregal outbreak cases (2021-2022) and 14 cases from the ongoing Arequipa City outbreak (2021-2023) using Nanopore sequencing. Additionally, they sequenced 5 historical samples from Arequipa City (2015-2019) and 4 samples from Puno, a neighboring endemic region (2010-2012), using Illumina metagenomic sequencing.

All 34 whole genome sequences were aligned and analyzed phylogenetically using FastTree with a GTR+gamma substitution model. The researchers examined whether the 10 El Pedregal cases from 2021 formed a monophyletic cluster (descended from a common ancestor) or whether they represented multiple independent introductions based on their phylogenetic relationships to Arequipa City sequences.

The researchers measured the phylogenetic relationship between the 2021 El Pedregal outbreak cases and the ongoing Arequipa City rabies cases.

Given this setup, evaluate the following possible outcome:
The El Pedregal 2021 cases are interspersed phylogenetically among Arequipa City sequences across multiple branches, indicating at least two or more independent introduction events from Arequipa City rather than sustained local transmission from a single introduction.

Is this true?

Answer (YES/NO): NO